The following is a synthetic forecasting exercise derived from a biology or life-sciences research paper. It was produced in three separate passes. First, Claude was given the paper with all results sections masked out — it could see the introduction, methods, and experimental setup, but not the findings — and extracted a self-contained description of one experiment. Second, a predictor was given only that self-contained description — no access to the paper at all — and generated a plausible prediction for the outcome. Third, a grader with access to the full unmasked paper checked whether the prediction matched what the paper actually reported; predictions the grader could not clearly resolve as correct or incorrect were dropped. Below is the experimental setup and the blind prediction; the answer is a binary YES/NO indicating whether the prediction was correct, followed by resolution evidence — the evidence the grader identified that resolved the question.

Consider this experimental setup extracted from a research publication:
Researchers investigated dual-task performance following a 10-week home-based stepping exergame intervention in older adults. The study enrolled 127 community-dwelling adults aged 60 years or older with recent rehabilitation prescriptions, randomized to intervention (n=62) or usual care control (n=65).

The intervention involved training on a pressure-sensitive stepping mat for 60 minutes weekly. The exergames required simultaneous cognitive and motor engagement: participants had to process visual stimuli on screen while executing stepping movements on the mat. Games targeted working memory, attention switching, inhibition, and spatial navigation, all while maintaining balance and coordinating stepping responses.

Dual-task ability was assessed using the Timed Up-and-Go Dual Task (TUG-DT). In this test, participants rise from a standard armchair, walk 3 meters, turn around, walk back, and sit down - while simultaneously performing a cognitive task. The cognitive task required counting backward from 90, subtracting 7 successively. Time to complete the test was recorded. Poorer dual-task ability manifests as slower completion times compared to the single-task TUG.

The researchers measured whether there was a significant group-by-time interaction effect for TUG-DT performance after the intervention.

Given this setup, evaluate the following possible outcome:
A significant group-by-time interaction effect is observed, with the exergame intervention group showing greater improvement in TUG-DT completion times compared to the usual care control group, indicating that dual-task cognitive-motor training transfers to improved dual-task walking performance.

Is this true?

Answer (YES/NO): NO